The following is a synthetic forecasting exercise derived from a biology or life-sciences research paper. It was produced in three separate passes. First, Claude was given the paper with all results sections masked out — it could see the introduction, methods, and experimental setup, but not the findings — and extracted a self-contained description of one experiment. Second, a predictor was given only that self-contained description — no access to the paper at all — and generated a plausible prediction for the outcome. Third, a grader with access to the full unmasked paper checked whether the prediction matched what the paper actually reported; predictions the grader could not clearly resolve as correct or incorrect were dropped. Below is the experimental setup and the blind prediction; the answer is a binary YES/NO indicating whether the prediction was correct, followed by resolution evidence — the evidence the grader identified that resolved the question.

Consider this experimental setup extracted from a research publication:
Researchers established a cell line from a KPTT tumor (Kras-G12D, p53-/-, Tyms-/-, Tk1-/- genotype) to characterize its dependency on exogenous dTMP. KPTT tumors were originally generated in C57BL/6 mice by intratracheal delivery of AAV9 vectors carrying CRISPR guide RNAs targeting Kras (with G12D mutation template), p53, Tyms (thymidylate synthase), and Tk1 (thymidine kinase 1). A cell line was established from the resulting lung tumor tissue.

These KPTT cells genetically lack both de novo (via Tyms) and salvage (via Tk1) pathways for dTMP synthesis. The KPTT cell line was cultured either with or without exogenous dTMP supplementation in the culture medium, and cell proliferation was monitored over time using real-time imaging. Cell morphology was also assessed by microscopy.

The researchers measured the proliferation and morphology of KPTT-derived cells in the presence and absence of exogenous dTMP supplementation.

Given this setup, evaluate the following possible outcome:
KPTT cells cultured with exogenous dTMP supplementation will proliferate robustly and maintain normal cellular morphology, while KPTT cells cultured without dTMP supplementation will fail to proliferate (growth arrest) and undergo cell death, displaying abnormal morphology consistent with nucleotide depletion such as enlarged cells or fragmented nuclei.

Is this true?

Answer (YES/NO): NO